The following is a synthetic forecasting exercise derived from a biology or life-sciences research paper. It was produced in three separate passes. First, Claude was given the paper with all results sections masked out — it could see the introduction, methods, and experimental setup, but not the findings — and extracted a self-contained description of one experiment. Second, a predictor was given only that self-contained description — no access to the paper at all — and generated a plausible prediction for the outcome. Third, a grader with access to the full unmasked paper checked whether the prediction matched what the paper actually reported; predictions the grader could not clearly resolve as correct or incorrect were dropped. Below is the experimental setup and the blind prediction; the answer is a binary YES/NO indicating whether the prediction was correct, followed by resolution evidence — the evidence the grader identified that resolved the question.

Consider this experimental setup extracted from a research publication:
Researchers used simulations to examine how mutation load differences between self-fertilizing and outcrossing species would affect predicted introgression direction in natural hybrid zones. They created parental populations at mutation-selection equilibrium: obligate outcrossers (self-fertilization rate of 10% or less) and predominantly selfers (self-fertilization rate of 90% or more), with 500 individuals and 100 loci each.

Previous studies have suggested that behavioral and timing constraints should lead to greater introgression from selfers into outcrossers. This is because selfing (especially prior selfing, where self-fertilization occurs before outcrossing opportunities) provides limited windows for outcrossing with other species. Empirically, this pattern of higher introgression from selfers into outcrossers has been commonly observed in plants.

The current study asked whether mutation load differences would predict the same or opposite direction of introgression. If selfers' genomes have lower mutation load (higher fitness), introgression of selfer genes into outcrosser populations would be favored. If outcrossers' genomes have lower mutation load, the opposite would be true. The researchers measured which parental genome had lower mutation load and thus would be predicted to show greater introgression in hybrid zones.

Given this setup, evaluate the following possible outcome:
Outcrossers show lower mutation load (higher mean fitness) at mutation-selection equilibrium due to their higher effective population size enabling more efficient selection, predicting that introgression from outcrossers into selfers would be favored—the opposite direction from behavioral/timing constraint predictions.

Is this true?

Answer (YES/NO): NO